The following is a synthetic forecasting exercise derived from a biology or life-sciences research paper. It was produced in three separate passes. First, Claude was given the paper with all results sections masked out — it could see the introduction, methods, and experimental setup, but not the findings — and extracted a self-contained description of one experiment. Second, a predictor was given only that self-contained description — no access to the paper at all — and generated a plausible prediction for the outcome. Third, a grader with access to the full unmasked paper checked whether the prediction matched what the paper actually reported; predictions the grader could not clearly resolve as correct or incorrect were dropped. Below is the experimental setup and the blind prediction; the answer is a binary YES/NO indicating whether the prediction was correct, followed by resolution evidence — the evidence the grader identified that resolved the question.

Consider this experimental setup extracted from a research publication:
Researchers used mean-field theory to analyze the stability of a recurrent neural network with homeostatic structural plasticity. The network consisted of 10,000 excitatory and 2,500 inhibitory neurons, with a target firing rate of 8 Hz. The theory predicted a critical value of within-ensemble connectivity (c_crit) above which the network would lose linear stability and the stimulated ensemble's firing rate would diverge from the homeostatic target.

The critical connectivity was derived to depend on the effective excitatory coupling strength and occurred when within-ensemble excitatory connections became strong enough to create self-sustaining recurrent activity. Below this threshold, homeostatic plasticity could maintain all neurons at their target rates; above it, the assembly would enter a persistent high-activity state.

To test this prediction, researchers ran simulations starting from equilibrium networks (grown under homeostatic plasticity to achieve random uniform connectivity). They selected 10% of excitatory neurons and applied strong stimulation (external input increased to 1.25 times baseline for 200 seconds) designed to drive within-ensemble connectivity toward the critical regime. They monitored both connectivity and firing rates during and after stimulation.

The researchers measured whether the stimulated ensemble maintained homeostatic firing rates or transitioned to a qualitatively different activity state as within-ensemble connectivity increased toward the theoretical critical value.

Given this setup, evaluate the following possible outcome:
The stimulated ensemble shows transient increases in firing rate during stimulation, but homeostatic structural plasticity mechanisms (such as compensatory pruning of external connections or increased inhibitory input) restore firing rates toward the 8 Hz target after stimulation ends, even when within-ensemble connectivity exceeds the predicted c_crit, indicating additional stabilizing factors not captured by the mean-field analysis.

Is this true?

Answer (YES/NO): NO